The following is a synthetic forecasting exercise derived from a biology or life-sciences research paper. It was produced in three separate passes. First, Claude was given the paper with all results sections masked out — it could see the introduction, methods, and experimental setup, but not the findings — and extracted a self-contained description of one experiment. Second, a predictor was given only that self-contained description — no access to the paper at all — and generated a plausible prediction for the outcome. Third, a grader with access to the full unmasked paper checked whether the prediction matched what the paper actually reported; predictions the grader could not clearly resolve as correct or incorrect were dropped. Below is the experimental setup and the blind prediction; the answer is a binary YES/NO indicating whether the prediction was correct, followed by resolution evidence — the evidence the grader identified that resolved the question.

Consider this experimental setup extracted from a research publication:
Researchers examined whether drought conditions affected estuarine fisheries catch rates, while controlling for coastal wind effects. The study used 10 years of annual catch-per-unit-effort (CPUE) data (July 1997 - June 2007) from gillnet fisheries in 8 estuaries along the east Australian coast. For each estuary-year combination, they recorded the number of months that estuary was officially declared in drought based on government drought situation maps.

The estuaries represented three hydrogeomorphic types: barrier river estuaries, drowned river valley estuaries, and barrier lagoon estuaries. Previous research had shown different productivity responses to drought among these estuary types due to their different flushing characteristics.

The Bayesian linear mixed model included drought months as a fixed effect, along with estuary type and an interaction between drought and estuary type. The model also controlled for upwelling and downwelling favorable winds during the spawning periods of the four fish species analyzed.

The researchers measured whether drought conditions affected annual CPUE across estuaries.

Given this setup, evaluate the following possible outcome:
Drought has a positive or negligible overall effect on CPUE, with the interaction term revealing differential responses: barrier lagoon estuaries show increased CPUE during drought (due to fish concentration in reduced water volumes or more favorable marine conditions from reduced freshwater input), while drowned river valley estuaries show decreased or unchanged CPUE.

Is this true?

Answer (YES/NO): NO